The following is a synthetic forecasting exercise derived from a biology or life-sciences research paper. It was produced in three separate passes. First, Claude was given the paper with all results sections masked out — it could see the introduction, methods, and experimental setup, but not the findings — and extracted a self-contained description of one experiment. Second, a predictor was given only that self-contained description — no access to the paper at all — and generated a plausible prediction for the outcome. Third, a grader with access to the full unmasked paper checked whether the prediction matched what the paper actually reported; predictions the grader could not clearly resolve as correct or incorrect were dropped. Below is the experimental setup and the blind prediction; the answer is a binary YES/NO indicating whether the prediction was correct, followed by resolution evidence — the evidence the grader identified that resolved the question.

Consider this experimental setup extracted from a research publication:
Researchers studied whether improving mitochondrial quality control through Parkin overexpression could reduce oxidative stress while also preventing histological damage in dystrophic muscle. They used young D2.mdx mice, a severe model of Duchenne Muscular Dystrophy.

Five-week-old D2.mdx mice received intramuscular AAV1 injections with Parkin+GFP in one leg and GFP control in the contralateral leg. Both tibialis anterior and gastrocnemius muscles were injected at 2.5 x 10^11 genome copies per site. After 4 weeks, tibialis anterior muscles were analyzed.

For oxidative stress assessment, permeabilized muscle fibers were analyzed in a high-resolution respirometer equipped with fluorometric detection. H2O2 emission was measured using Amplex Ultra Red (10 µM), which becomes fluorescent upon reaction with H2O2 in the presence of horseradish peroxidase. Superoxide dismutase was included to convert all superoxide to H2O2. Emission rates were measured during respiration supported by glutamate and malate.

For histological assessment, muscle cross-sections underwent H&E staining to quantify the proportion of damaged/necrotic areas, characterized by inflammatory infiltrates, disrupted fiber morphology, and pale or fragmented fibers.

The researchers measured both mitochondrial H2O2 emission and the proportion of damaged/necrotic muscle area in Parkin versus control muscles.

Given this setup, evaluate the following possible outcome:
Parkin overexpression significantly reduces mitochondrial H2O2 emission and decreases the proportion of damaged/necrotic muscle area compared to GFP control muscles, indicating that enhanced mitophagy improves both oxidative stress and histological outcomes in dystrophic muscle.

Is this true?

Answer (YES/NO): NO